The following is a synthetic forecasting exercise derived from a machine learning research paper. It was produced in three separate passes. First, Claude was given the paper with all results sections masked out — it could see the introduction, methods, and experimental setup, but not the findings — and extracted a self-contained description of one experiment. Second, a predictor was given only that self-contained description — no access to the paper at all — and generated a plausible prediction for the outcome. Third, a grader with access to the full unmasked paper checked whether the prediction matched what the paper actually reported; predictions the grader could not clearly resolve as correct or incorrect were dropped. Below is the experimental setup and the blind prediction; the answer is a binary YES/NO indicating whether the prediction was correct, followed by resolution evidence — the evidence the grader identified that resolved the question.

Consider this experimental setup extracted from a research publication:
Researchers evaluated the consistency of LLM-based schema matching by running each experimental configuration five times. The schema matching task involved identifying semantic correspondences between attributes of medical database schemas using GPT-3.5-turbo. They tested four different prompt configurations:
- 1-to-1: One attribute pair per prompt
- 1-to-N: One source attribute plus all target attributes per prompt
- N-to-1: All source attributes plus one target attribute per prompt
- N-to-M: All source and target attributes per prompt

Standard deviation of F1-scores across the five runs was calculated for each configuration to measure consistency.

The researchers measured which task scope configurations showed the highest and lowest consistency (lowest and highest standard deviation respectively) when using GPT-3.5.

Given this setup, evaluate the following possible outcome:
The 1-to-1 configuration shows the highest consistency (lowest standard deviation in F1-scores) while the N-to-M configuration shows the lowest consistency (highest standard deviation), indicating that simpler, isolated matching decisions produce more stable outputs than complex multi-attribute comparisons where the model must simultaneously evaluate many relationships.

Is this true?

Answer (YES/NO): NO